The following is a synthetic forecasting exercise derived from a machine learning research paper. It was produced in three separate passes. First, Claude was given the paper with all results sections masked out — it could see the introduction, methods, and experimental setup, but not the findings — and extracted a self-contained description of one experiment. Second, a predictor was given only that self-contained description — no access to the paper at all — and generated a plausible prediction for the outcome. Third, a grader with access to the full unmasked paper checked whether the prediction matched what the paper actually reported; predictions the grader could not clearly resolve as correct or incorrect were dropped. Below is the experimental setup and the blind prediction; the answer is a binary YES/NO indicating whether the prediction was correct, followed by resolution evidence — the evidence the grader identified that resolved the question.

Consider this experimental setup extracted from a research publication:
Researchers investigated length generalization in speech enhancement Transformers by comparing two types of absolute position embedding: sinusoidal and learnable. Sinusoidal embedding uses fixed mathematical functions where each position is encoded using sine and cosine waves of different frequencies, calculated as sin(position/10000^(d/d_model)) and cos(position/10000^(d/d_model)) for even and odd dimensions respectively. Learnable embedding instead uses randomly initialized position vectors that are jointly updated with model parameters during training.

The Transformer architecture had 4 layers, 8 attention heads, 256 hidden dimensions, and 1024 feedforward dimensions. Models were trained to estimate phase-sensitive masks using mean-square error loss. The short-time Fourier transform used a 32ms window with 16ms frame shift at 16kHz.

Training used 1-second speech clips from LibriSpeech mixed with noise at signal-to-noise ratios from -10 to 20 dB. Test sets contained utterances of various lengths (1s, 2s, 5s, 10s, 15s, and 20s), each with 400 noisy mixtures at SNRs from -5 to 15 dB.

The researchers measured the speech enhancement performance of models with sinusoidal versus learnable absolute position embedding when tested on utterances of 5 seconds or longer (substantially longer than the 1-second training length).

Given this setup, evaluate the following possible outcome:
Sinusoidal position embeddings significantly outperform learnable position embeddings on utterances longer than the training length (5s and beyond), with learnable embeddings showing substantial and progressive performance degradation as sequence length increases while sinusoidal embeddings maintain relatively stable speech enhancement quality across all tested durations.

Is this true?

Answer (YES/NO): NO